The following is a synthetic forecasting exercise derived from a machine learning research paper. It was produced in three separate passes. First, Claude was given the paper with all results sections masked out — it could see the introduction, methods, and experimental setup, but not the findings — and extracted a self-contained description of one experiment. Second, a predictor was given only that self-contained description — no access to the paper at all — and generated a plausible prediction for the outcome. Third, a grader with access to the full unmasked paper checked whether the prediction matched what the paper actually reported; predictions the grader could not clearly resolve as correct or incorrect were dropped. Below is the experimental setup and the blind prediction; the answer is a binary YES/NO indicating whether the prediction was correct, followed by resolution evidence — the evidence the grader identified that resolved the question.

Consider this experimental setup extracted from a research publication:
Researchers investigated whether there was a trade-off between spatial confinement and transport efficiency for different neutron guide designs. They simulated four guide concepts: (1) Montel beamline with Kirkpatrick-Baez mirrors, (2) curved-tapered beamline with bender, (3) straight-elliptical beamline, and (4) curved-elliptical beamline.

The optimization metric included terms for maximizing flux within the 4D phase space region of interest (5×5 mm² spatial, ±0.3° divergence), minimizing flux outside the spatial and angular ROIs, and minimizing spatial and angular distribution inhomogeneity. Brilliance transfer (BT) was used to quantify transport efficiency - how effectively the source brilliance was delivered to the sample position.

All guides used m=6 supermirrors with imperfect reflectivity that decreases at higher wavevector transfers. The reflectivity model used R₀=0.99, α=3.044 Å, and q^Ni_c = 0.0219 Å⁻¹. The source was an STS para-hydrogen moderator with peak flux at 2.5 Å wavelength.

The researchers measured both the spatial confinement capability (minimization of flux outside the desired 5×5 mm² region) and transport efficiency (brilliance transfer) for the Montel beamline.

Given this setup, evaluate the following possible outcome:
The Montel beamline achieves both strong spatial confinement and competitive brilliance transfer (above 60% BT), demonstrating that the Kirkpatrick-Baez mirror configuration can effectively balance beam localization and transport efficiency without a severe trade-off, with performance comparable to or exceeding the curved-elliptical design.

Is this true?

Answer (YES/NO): NO